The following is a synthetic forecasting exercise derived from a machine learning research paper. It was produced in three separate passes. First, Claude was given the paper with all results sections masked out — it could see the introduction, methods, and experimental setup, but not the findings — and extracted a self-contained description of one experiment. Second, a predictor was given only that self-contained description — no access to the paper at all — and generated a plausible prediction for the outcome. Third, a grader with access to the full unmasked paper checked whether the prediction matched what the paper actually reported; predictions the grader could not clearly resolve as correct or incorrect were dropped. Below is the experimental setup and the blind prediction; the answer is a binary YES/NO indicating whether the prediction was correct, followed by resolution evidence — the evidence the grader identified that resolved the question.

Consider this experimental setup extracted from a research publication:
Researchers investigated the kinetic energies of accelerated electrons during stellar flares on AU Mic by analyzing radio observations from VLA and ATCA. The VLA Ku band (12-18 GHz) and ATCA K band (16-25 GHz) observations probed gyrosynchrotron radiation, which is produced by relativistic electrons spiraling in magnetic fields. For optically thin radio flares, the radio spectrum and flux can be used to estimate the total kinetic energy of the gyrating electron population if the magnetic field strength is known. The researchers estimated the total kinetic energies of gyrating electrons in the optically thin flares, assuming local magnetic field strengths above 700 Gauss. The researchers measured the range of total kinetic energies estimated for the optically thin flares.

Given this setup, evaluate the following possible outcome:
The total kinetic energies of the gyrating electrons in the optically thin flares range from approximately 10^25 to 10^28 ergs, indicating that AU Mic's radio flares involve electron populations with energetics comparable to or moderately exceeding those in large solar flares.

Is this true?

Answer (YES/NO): NO